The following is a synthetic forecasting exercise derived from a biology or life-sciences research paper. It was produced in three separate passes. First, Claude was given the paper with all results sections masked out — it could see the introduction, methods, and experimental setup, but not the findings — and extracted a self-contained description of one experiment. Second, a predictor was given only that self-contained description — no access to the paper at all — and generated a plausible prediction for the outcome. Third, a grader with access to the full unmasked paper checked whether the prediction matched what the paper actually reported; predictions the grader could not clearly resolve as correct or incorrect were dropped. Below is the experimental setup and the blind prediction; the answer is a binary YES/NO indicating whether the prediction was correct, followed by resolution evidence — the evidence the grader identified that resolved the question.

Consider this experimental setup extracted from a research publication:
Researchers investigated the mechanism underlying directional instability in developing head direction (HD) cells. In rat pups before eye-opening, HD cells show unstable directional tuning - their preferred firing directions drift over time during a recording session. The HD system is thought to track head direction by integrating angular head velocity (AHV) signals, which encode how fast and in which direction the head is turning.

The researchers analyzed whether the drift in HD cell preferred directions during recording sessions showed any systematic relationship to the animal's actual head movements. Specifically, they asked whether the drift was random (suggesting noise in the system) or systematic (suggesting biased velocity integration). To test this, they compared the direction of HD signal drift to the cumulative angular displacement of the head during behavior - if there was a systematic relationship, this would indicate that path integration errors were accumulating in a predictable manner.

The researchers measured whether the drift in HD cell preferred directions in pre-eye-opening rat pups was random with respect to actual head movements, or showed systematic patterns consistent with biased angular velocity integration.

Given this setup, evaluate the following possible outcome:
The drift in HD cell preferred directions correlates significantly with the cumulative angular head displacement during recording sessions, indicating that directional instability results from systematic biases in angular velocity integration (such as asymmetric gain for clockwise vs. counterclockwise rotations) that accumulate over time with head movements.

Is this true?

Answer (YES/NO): NO